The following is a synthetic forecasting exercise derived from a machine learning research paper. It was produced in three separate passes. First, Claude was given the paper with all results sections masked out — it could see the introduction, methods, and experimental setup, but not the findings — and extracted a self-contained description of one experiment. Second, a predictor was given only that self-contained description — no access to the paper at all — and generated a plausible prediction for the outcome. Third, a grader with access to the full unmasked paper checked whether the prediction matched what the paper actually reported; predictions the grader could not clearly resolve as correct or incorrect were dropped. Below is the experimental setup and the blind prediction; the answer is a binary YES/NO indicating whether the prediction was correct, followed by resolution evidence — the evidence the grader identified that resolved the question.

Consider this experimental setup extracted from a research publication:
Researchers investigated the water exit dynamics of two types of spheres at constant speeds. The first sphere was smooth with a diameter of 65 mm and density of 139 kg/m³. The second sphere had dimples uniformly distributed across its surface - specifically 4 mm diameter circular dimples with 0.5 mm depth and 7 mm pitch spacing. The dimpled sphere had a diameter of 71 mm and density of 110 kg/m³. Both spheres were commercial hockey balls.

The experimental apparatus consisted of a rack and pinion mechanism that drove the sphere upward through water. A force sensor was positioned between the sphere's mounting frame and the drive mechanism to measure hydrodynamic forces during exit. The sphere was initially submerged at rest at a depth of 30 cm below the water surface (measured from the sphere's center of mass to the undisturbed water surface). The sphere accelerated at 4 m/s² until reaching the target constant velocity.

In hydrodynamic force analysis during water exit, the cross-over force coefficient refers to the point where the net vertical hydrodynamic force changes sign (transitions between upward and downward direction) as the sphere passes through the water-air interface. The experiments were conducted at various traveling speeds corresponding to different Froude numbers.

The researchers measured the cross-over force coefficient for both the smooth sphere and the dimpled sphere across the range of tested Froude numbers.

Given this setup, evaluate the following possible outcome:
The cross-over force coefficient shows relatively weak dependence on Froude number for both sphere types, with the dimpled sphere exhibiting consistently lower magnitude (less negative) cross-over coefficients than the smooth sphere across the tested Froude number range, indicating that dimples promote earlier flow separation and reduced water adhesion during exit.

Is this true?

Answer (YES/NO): NO